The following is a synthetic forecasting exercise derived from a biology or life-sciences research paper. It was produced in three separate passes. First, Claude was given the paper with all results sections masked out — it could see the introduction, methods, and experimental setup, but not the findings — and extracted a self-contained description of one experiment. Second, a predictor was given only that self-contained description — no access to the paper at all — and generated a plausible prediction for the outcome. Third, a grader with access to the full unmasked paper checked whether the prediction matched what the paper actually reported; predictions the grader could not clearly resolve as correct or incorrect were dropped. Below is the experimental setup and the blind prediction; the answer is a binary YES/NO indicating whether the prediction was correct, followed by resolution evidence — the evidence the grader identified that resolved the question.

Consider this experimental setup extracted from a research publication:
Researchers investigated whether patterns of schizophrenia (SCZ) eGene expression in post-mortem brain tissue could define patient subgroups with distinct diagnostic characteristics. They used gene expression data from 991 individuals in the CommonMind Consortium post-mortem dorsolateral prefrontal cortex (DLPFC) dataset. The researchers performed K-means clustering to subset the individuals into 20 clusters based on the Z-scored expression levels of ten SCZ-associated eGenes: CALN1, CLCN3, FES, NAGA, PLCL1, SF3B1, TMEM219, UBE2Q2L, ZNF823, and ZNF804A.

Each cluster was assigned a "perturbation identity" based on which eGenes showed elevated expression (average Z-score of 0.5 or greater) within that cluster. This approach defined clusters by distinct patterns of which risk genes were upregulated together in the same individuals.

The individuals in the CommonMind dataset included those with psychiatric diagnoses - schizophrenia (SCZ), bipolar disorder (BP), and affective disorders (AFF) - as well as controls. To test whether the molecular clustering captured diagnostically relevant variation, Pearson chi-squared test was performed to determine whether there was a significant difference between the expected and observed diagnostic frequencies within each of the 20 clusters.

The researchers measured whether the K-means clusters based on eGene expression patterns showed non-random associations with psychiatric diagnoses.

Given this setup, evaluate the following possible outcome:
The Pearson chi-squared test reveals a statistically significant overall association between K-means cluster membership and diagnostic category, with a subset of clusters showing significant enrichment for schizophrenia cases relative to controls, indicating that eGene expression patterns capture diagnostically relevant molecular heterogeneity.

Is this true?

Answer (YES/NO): YES